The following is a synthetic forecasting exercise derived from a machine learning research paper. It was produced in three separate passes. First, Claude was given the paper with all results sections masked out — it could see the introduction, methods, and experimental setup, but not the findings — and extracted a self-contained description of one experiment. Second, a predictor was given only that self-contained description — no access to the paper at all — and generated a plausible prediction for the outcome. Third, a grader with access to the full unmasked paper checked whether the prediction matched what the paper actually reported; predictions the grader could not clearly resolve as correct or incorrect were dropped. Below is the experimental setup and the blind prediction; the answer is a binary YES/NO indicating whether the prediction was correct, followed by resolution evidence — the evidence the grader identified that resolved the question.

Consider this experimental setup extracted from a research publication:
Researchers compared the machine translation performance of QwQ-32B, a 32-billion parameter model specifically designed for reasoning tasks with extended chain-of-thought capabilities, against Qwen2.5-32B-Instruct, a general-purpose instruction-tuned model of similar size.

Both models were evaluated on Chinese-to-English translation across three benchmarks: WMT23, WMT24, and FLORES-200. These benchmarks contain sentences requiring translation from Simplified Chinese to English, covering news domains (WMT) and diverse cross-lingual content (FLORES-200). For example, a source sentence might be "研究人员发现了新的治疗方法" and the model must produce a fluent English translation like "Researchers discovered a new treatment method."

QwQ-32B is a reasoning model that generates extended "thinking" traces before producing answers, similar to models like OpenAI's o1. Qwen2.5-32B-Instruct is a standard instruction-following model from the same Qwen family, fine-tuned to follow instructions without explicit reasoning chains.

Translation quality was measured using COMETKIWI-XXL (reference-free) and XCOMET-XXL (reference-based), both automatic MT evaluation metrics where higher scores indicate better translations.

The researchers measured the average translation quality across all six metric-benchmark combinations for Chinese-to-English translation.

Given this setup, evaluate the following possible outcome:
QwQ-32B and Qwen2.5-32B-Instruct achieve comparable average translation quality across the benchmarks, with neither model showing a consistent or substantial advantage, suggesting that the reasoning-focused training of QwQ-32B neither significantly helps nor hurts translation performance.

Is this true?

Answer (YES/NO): NO